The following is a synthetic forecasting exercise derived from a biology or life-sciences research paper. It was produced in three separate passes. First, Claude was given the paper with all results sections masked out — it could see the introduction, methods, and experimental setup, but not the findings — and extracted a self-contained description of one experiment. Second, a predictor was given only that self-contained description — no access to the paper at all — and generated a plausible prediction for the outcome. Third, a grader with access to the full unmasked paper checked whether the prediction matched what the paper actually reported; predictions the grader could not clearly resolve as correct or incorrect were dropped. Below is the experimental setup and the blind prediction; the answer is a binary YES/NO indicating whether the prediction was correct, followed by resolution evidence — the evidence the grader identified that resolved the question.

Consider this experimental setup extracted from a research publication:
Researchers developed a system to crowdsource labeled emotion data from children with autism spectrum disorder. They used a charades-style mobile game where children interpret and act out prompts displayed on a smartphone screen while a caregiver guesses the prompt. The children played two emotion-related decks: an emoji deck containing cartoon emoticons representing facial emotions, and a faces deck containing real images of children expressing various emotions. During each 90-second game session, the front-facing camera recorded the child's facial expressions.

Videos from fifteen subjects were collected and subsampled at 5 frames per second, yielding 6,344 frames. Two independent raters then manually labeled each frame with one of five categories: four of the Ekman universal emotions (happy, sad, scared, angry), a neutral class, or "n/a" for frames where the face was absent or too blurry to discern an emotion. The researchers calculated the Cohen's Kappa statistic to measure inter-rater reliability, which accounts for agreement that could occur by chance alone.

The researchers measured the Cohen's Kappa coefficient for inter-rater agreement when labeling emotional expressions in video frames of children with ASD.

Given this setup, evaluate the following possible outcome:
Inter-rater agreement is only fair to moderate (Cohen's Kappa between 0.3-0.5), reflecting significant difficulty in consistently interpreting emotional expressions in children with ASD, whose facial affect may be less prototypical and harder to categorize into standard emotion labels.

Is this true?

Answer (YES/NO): NO